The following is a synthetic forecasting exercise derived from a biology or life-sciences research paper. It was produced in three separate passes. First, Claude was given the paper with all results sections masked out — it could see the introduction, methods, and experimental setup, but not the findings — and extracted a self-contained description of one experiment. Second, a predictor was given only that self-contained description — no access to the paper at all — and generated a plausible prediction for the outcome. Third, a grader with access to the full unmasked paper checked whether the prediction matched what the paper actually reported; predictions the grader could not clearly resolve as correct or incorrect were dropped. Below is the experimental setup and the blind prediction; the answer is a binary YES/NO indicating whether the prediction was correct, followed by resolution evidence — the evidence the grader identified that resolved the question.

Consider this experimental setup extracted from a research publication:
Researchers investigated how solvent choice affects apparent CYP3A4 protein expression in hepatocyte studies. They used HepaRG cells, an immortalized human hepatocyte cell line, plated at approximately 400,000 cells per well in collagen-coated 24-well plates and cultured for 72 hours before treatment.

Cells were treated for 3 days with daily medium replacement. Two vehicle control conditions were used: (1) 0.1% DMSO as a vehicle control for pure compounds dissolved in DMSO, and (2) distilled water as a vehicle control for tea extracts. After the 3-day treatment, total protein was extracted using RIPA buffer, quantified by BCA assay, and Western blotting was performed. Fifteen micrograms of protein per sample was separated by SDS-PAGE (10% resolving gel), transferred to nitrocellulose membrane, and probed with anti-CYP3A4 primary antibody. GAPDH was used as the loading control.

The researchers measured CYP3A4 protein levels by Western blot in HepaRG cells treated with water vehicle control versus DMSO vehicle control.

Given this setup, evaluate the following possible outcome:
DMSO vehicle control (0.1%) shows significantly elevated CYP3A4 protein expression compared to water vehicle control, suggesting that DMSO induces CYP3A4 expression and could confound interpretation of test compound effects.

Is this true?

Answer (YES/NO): NO